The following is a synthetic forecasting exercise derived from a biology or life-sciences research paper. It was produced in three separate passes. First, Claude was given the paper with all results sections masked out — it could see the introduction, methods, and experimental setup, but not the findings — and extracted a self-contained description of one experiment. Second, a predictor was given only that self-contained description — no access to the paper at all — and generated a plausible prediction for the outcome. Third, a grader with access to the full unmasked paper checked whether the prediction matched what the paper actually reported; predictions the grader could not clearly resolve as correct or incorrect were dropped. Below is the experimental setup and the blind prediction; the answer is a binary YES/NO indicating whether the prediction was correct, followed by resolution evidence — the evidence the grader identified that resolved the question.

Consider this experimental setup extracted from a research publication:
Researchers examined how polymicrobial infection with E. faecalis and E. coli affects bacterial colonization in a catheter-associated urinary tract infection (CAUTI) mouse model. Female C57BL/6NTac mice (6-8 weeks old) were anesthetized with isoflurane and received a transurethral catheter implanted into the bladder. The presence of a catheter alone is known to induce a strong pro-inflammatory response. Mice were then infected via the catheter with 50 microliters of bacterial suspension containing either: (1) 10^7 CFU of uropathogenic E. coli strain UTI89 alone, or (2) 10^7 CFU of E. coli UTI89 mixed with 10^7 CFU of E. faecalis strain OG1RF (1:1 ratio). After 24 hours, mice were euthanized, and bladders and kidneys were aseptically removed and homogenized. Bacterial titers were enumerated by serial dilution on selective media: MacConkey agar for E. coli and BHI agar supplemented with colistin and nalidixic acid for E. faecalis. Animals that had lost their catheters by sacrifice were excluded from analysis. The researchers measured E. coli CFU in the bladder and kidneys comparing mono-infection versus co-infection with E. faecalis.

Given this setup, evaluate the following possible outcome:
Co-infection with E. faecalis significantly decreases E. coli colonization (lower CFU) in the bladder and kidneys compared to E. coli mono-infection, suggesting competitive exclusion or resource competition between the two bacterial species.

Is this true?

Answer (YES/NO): NO